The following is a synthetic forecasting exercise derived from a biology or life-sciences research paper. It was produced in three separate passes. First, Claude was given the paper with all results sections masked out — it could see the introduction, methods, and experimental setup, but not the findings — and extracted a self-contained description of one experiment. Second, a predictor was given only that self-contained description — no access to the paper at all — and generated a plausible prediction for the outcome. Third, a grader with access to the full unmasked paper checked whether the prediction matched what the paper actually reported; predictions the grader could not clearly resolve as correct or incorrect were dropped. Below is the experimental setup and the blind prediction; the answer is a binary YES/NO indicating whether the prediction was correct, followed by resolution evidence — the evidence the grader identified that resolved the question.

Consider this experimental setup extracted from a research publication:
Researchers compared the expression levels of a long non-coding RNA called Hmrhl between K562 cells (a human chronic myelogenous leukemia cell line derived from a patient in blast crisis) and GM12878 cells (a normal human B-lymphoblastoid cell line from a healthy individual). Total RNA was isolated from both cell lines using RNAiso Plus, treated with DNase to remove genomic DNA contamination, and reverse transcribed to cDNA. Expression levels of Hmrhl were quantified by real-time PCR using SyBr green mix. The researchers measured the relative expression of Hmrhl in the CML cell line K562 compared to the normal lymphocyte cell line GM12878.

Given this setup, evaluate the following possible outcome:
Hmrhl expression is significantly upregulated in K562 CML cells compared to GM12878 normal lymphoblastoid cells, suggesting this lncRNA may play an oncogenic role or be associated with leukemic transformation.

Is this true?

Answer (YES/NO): YES